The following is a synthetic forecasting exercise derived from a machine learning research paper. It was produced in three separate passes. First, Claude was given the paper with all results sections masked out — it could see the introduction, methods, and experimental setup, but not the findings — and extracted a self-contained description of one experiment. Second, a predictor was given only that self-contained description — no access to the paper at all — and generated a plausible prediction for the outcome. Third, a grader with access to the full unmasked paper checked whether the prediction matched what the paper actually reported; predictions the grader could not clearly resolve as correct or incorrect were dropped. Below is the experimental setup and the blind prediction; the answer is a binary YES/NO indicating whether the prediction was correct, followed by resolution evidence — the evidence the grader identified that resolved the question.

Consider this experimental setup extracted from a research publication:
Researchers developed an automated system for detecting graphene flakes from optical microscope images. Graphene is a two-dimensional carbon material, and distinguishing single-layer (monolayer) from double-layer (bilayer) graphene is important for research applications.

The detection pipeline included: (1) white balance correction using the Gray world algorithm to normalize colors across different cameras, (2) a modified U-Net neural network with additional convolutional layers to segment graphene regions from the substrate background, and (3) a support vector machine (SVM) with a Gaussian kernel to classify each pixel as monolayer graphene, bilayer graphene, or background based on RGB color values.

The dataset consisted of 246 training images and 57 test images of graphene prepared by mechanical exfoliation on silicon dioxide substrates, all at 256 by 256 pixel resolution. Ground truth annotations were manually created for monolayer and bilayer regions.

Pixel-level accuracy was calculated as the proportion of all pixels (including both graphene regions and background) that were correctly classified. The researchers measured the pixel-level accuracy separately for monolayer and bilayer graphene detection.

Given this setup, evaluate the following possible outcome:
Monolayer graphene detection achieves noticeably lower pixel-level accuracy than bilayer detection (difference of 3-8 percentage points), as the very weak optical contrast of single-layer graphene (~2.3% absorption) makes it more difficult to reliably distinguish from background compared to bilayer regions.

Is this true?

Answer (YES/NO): NO